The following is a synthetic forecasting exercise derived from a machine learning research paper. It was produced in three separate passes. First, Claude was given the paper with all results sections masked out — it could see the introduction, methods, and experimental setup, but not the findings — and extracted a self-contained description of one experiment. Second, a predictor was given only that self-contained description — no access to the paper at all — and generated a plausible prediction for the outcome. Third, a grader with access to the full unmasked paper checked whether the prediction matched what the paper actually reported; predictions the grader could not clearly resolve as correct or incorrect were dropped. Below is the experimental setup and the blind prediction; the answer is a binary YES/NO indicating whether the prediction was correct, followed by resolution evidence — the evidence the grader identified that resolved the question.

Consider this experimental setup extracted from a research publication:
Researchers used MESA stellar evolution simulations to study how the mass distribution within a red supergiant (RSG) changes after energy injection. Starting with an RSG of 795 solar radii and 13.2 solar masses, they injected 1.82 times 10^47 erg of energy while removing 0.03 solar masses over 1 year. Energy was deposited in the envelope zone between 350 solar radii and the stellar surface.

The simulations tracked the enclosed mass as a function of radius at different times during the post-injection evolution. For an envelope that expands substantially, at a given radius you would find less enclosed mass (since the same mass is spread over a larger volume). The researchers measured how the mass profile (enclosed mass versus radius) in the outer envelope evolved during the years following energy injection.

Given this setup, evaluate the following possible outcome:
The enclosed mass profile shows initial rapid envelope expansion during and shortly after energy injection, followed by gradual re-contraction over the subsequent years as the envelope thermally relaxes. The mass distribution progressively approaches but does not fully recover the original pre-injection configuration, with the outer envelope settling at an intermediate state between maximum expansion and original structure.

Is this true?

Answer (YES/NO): NO